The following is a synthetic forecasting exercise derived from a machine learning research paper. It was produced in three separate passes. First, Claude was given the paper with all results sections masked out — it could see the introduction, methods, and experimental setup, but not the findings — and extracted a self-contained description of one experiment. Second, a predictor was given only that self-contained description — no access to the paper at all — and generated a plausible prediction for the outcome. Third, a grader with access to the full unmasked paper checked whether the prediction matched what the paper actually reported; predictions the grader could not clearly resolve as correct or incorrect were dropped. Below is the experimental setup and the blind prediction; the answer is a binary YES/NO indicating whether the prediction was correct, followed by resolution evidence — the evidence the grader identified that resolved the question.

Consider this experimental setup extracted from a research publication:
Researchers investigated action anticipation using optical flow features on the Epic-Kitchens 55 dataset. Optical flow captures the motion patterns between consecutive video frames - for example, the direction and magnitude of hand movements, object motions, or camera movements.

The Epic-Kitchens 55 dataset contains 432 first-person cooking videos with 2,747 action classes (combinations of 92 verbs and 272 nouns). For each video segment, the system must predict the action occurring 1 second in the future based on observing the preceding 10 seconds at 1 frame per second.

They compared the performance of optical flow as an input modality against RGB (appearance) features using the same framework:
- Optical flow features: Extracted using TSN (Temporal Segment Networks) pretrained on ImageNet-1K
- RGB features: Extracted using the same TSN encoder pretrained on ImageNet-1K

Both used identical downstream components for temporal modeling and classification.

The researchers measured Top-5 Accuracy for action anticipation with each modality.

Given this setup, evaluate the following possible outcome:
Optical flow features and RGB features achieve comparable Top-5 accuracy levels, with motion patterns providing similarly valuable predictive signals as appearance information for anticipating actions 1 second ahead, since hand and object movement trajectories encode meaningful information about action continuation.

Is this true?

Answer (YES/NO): NO